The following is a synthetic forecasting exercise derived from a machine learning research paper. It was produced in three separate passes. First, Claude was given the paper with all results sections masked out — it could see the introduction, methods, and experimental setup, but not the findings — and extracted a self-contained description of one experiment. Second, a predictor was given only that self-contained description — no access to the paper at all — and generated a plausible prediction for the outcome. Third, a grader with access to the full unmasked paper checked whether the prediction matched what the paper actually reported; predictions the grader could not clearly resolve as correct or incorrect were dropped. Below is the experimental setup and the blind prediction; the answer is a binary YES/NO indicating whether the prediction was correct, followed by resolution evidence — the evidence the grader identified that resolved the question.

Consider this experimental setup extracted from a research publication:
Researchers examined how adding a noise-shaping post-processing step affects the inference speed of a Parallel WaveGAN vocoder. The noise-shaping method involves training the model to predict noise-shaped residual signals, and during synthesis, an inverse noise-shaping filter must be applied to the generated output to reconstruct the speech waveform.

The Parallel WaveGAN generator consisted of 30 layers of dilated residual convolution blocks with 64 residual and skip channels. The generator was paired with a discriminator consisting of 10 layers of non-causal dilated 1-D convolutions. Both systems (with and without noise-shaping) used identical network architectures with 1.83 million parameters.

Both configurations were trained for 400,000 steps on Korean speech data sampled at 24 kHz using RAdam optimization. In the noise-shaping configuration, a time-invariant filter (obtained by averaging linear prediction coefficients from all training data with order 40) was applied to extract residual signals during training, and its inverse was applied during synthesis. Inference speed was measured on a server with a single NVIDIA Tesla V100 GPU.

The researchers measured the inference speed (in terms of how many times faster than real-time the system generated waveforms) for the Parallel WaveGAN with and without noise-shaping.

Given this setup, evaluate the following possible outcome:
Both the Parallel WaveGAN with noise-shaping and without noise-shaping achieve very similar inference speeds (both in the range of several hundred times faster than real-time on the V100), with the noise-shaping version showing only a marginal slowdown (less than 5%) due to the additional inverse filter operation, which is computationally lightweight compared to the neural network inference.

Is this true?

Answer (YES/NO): NO